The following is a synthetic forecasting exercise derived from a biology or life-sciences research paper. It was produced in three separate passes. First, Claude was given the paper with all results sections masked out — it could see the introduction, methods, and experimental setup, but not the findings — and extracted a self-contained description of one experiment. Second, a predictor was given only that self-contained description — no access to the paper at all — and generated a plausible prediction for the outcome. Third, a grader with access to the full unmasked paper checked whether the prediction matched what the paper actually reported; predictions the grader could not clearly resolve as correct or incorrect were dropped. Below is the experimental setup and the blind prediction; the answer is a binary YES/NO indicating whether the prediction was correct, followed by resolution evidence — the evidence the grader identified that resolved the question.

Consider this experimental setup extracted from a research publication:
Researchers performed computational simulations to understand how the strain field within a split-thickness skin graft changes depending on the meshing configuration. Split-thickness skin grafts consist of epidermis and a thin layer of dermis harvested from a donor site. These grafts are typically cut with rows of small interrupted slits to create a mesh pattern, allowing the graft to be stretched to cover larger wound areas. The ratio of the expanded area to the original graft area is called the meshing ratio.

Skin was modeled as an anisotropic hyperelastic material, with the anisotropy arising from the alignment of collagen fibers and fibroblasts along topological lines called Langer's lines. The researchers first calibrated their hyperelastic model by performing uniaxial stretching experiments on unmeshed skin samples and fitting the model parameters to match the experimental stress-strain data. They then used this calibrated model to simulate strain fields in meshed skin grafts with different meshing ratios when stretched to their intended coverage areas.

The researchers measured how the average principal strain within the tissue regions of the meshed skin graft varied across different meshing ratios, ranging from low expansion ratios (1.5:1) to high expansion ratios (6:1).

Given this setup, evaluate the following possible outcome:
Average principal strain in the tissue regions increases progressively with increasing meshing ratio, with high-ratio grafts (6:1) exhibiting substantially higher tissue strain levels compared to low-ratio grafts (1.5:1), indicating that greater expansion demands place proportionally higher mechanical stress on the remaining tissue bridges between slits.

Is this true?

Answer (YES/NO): NO